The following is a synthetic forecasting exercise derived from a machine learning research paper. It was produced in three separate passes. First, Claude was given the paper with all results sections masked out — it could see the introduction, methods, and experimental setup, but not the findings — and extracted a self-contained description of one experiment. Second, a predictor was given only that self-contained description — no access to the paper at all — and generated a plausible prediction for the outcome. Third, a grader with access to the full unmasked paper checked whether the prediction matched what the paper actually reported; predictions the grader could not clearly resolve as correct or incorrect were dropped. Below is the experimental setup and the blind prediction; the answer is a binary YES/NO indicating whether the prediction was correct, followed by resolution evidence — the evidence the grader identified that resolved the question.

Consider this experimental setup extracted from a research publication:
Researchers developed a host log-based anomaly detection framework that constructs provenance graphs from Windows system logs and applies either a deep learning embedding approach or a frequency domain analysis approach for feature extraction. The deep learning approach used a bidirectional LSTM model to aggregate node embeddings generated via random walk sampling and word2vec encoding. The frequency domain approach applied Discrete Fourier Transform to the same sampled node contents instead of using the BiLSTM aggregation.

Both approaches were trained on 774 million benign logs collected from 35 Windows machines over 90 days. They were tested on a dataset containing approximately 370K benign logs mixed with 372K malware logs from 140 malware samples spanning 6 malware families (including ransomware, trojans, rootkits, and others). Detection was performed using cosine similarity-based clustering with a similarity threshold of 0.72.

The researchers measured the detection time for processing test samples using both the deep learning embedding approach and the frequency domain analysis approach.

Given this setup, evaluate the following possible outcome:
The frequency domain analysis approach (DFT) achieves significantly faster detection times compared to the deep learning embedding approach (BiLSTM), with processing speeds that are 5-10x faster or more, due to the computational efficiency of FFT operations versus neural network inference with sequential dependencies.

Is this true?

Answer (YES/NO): YES